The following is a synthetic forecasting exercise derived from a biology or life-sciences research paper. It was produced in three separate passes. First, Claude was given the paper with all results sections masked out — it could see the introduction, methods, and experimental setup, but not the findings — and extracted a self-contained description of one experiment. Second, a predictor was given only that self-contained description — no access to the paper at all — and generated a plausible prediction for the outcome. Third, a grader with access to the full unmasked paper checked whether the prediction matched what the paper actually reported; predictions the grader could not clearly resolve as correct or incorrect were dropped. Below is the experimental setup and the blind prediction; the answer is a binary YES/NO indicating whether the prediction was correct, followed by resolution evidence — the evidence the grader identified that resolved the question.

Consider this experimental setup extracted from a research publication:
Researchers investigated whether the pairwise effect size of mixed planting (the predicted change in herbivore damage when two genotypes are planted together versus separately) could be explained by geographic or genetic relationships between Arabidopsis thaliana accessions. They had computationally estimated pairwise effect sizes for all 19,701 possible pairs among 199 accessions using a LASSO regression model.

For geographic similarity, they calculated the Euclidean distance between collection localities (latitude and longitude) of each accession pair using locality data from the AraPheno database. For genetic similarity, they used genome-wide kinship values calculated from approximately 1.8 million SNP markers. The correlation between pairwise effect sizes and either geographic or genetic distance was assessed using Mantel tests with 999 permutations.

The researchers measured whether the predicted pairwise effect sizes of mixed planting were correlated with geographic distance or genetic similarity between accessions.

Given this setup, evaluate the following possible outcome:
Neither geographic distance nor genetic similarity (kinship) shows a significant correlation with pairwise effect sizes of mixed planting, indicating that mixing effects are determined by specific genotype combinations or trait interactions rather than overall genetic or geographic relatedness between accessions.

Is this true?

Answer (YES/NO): YES